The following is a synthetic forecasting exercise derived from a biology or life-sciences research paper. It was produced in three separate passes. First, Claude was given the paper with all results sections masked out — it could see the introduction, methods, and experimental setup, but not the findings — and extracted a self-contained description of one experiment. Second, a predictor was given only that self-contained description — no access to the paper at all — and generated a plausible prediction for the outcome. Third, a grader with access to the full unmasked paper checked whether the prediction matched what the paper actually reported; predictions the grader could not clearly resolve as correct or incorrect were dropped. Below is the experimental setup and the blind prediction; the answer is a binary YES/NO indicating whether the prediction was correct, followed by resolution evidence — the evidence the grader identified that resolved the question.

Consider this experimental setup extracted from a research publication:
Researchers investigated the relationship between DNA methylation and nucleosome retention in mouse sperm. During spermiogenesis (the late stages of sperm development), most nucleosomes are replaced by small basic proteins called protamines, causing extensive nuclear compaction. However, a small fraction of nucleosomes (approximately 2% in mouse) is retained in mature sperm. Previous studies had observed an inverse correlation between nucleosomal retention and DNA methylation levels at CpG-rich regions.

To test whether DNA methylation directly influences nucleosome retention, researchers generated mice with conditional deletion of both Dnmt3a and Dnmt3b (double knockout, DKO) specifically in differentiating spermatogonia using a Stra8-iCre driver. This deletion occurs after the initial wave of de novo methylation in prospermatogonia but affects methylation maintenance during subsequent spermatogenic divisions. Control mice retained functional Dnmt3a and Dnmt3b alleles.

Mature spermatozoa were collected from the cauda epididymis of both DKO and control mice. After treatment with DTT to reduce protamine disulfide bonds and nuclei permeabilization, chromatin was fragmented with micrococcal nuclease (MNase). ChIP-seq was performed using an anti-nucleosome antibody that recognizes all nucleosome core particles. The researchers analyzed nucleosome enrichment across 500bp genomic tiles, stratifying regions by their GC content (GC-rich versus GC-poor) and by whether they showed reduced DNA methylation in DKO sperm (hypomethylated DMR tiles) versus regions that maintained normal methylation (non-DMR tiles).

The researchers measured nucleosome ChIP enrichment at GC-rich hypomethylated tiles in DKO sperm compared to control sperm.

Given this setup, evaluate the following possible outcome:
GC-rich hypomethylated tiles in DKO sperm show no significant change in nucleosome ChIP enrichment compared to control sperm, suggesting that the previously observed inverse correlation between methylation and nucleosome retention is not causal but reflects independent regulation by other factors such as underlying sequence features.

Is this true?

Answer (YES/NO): NO